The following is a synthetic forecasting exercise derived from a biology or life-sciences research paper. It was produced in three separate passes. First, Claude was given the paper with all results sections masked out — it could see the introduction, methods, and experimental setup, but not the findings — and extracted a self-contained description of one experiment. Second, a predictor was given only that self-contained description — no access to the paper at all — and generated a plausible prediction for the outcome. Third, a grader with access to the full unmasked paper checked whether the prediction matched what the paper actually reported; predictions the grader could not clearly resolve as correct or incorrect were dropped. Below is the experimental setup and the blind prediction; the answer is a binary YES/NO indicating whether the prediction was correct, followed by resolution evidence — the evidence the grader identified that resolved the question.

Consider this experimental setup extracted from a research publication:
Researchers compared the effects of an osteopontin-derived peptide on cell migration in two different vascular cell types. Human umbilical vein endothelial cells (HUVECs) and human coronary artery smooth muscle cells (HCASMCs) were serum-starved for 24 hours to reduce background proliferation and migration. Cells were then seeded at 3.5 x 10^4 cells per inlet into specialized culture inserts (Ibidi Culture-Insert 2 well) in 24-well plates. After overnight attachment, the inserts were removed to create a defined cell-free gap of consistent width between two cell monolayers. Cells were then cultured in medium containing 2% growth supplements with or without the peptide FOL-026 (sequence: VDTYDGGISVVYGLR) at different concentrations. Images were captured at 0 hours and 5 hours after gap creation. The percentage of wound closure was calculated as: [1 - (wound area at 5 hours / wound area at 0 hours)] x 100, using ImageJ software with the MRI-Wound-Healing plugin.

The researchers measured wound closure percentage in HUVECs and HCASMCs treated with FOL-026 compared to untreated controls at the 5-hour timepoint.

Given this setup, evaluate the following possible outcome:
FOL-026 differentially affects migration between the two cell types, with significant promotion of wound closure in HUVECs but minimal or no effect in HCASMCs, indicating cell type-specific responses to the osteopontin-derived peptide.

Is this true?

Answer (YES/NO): NO